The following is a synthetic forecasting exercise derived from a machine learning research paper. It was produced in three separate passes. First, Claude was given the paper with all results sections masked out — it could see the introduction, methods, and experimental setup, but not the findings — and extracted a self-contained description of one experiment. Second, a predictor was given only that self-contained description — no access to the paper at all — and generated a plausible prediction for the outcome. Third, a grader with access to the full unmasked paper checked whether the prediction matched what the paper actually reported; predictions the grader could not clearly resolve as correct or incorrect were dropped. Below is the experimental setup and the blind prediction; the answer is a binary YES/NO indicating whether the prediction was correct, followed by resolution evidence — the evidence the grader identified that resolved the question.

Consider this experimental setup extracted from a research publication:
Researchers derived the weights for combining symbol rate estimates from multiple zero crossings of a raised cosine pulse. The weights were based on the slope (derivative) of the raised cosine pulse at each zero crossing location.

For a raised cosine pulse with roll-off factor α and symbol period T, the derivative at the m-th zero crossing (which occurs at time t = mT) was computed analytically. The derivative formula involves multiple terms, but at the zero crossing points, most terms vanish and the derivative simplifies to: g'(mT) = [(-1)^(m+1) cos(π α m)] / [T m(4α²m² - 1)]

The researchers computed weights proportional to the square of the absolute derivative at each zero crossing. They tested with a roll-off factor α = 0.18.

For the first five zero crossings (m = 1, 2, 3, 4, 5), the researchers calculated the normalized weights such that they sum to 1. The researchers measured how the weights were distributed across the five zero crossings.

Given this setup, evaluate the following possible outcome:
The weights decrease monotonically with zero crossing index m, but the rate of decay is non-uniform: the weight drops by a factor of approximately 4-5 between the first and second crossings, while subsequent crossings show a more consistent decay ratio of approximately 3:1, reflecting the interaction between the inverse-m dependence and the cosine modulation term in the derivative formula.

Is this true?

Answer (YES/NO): NO